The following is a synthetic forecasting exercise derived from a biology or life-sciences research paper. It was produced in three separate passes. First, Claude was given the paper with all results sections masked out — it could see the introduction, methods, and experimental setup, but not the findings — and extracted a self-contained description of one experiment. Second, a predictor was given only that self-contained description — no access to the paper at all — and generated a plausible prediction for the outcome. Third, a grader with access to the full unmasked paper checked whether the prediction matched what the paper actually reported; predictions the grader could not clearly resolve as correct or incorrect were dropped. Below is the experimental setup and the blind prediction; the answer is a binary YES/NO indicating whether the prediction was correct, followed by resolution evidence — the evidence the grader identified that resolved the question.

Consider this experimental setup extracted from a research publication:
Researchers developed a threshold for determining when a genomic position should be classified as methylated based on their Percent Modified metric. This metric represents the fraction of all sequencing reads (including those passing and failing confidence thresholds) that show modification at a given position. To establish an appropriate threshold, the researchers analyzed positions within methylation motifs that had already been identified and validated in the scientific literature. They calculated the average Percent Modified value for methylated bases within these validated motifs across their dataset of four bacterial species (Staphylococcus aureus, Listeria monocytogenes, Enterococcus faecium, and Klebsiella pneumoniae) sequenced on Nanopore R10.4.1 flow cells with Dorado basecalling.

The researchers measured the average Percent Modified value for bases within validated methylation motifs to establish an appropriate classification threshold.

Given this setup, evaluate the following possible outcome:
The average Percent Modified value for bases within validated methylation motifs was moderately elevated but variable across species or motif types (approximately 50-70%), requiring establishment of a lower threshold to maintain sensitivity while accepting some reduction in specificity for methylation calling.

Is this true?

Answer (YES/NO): NO